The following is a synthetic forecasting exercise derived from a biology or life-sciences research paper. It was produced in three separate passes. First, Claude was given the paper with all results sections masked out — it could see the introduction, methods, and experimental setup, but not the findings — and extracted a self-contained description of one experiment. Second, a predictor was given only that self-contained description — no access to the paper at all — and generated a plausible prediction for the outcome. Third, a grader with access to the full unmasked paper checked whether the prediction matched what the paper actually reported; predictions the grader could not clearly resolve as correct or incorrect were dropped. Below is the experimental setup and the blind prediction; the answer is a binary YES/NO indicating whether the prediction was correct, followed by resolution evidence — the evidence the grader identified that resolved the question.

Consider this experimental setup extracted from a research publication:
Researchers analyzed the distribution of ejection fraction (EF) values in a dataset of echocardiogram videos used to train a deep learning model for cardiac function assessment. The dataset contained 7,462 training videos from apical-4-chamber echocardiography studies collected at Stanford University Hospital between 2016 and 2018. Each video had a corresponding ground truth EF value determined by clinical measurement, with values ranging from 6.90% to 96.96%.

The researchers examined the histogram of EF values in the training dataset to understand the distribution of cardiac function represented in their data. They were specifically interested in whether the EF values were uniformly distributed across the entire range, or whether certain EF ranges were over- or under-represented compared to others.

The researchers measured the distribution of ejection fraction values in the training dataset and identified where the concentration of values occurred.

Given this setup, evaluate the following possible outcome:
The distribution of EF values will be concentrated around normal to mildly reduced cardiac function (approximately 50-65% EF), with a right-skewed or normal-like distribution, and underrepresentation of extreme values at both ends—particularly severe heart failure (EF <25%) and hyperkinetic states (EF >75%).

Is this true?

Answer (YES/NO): NO